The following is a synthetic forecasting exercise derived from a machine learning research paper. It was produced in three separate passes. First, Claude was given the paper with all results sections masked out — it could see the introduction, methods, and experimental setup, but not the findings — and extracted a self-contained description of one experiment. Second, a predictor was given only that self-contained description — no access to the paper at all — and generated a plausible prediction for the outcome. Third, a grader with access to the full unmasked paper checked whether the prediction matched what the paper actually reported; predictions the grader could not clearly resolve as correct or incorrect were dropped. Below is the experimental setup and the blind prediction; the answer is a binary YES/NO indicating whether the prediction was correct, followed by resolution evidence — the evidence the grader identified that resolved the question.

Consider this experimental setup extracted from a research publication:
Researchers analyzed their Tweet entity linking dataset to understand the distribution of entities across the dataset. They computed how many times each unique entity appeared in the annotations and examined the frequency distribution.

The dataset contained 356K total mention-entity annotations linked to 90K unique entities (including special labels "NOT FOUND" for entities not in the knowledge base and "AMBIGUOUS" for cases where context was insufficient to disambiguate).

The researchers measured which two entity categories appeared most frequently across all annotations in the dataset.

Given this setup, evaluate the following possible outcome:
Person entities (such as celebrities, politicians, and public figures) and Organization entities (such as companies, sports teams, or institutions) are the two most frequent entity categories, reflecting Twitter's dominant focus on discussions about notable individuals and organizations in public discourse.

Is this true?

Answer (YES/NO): NO